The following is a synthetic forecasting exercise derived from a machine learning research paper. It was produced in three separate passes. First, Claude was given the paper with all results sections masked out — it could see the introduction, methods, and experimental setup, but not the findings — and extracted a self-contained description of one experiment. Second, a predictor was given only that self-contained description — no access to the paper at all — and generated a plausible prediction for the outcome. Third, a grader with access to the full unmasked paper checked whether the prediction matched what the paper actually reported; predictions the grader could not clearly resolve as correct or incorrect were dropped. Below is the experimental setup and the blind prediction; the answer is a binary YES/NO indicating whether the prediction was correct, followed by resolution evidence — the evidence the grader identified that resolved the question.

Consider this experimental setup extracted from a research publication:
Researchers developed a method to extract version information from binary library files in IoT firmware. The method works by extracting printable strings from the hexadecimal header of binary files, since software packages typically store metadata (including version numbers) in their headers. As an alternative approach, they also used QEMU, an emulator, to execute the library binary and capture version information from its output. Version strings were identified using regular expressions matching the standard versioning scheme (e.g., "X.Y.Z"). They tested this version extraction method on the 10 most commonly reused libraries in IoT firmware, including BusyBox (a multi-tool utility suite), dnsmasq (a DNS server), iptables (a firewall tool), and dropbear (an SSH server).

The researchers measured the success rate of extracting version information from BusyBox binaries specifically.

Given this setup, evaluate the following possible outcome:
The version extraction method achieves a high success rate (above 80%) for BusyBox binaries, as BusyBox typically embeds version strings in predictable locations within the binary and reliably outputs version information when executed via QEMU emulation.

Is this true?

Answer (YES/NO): NO